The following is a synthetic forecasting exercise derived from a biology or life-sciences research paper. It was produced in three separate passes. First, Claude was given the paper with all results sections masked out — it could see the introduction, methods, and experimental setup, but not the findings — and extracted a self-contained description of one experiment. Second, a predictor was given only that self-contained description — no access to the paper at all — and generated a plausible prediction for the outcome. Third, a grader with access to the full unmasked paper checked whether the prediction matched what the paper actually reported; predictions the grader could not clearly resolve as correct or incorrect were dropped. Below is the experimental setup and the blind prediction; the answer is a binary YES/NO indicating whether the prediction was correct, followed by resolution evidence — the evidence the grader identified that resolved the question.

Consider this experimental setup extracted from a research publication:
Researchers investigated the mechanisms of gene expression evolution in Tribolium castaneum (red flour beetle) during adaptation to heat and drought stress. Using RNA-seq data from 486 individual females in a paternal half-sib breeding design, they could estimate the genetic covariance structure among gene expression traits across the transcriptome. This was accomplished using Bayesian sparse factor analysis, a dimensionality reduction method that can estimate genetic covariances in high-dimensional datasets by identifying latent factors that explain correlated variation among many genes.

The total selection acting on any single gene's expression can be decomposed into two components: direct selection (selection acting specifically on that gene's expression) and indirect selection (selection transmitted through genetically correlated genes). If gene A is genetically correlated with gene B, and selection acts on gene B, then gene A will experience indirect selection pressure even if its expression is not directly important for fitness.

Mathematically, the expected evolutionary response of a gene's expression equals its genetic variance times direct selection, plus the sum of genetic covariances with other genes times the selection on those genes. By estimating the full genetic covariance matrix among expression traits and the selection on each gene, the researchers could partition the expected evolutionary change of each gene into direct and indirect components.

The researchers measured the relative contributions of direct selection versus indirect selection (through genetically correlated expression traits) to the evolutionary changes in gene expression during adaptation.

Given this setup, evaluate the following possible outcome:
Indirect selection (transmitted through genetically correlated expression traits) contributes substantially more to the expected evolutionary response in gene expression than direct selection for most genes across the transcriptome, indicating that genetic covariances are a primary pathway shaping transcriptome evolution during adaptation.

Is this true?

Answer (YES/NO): YES